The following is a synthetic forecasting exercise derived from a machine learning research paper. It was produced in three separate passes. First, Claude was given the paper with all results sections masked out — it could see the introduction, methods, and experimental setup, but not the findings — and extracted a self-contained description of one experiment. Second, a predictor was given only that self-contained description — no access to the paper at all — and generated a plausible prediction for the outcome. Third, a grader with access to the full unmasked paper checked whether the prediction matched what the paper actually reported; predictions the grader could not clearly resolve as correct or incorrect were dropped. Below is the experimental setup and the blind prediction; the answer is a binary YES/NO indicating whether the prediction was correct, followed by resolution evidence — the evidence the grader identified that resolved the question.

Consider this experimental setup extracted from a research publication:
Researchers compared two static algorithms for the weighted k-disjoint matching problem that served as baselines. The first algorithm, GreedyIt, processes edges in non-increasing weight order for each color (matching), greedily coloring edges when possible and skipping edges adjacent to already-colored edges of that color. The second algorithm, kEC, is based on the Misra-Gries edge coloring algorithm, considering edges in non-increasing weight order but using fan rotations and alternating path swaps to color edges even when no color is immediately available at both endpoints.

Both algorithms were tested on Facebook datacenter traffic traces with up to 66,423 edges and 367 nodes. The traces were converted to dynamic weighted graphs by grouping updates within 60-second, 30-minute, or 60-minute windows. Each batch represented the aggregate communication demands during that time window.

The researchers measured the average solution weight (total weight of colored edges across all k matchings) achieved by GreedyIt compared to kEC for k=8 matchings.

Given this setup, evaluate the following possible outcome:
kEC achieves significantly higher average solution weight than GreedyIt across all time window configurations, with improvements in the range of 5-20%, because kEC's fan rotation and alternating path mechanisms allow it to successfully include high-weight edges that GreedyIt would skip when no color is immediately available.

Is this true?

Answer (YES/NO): NO